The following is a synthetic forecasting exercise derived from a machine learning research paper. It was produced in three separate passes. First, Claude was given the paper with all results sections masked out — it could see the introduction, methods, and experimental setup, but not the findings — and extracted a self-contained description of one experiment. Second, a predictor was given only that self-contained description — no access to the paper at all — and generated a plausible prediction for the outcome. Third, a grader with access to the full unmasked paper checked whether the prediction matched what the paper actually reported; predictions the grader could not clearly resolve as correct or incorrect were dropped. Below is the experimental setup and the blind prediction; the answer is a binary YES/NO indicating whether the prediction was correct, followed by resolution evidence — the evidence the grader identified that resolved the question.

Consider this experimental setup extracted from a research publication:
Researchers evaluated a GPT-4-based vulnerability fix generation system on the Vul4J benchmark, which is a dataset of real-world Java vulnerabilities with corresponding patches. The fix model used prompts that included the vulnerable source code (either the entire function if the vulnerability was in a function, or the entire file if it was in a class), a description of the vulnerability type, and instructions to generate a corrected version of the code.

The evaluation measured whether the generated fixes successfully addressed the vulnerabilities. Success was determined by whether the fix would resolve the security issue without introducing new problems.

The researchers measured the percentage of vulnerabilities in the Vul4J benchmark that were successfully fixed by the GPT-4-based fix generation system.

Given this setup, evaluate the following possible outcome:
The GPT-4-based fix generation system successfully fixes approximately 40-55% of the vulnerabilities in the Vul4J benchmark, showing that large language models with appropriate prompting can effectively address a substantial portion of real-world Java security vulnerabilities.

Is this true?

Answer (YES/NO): NO